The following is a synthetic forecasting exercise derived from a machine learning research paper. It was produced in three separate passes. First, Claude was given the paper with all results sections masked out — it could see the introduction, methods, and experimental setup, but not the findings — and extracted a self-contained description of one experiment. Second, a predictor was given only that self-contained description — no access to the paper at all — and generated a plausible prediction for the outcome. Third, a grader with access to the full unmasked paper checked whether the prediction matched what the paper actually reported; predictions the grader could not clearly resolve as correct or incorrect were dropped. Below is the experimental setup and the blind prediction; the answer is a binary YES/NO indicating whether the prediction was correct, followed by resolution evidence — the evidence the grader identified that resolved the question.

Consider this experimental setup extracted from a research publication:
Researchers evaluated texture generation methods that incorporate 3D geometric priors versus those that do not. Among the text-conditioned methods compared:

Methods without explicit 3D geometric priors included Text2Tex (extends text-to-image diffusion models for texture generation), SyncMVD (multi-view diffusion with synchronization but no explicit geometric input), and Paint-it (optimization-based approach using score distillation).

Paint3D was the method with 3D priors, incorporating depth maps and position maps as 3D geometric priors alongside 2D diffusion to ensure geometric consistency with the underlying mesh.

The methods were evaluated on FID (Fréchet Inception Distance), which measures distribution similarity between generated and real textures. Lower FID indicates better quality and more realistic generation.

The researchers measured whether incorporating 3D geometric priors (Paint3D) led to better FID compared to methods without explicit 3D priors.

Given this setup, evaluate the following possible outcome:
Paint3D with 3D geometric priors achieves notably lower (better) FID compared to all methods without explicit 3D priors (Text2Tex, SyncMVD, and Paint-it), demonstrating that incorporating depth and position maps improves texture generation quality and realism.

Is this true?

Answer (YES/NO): NO